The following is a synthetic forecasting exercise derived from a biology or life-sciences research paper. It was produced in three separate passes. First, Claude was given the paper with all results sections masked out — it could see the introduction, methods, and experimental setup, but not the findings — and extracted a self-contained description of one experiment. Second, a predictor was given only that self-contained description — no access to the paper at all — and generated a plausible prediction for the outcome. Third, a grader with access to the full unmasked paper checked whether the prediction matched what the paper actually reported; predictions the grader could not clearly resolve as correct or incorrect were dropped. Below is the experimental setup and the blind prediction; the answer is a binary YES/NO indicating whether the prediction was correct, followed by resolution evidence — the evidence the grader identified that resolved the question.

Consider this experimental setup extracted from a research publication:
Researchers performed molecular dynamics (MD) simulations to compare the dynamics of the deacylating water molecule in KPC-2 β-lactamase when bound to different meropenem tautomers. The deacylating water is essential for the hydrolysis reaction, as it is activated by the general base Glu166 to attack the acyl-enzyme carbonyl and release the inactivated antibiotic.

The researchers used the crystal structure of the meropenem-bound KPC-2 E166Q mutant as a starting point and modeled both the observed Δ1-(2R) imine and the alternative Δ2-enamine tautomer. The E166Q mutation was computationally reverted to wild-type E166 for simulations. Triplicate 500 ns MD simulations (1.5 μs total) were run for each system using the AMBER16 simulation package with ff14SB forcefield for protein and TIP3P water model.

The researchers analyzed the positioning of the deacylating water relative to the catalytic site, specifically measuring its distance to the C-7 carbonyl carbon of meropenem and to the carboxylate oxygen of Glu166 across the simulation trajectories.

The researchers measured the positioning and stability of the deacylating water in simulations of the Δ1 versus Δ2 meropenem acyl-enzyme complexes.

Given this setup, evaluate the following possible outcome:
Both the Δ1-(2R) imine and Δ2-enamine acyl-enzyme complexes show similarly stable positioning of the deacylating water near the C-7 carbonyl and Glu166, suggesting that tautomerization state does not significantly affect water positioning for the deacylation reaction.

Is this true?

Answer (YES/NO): NO